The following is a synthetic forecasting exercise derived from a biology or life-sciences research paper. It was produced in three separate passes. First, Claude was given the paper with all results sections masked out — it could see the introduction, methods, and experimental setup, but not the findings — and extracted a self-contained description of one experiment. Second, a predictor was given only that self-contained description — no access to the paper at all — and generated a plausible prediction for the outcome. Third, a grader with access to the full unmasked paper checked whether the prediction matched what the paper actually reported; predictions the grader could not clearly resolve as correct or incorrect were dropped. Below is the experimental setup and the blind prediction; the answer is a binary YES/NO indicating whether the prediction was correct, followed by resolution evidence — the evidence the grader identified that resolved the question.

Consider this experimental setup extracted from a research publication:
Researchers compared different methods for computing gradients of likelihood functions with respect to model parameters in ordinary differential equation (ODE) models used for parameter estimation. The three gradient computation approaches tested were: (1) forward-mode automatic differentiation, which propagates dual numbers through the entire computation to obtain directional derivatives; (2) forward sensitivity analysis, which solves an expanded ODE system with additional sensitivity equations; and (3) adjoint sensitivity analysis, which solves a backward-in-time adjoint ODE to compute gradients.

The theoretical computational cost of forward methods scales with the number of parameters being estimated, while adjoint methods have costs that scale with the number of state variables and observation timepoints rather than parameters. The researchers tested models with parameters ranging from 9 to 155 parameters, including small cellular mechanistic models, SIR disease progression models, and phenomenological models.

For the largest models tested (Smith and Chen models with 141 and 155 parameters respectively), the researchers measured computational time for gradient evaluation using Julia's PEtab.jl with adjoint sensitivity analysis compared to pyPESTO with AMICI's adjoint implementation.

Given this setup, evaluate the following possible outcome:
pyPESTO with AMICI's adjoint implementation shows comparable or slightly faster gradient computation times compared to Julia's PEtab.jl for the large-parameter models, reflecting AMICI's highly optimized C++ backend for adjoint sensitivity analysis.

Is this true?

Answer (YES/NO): NO